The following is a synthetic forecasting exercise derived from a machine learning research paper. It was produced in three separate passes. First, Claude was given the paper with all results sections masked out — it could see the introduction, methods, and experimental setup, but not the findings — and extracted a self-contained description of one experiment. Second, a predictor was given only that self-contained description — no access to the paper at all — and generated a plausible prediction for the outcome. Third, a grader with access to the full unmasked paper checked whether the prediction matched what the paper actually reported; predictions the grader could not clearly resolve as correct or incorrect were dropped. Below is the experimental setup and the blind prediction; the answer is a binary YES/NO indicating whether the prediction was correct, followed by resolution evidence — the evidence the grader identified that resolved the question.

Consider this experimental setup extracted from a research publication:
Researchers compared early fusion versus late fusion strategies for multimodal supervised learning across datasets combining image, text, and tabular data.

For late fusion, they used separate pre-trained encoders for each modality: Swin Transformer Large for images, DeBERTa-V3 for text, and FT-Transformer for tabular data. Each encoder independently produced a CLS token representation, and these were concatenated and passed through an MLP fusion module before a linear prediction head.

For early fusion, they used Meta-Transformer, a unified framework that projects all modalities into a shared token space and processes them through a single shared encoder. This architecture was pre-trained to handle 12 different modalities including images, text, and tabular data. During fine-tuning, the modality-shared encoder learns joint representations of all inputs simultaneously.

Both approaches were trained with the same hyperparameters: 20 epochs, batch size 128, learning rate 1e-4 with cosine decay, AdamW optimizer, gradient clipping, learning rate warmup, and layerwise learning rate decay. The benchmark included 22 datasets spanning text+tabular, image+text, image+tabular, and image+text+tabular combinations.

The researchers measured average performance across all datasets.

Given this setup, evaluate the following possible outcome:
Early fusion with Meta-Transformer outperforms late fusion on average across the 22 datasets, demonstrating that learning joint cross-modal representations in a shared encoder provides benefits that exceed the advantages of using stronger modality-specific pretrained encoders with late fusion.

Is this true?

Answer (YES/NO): NO